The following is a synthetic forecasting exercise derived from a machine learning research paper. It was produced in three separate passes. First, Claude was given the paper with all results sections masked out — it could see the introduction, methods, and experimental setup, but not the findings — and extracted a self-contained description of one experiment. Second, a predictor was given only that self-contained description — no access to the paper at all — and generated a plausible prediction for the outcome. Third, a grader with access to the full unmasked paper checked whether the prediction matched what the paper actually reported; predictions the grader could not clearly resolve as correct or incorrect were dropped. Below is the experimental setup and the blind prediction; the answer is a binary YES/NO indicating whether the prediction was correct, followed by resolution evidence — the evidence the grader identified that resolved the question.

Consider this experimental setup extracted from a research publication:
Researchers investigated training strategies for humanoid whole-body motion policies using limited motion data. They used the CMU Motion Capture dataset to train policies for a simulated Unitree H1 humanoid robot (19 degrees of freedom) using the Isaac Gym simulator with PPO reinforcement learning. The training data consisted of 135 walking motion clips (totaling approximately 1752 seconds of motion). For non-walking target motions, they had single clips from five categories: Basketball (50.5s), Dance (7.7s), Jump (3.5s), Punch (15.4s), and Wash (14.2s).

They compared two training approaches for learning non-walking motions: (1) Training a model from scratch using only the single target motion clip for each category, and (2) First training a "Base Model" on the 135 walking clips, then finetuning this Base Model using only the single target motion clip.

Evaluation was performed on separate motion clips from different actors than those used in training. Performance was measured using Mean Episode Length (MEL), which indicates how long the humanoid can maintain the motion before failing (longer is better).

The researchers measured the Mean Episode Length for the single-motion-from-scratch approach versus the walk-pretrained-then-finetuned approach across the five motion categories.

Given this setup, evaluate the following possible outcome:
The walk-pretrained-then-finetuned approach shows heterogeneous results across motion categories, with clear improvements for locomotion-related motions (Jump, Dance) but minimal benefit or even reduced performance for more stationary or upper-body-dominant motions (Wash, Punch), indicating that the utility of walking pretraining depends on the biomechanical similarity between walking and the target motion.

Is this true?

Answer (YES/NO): NO